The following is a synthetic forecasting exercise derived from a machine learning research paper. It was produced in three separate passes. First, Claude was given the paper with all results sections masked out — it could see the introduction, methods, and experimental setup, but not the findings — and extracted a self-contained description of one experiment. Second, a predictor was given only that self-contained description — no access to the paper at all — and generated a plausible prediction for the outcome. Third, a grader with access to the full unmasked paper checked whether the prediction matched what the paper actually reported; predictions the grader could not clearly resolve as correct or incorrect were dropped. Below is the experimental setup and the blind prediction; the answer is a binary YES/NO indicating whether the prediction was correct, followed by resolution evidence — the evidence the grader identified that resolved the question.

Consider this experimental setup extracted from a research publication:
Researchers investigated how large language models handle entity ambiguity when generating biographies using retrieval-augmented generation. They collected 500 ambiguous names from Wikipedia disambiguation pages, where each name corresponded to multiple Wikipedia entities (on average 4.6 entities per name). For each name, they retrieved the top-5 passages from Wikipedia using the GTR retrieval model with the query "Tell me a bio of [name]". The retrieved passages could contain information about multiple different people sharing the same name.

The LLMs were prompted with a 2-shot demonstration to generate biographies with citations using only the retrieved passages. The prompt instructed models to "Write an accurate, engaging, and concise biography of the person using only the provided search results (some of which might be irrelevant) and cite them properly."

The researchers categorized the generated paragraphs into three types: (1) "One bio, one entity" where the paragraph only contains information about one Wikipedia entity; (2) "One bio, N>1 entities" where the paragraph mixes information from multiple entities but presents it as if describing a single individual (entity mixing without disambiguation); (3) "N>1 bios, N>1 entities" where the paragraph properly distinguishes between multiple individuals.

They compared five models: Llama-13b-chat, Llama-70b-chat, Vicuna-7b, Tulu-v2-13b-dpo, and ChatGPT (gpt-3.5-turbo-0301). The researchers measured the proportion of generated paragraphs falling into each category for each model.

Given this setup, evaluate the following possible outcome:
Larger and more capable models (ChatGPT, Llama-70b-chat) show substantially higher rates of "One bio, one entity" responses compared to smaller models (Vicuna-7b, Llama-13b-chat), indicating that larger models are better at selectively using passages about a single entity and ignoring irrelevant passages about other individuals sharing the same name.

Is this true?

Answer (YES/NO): NO